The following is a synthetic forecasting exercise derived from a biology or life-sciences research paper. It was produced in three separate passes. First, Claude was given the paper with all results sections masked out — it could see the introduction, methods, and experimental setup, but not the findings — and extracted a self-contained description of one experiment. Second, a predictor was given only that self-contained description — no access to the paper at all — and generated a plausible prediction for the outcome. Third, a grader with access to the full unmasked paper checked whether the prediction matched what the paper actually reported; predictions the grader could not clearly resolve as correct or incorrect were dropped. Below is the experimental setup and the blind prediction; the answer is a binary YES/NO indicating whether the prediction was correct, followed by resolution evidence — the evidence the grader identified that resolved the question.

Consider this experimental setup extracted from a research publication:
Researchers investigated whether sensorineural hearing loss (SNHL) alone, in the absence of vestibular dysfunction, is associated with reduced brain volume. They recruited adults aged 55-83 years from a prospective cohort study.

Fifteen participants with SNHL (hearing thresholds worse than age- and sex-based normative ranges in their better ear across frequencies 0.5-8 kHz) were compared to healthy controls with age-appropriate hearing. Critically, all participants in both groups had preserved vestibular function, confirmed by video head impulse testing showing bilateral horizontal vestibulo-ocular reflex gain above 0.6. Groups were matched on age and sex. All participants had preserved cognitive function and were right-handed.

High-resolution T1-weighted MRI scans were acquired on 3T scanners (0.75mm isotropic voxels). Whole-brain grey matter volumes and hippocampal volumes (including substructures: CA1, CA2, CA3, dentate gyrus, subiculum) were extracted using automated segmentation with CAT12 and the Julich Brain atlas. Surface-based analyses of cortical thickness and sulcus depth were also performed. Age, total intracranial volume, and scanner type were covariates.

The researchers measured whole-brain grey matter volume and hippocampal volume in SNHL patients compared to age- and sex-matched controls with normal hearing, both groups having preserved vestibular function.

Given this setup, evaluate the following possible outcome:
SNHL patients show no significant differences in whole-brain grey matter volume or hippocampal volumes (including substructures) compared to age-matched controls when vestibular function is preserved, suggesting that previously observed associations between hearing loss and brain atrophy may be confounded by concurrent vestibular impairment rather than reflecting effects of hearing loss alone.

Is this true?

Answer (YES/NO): YES